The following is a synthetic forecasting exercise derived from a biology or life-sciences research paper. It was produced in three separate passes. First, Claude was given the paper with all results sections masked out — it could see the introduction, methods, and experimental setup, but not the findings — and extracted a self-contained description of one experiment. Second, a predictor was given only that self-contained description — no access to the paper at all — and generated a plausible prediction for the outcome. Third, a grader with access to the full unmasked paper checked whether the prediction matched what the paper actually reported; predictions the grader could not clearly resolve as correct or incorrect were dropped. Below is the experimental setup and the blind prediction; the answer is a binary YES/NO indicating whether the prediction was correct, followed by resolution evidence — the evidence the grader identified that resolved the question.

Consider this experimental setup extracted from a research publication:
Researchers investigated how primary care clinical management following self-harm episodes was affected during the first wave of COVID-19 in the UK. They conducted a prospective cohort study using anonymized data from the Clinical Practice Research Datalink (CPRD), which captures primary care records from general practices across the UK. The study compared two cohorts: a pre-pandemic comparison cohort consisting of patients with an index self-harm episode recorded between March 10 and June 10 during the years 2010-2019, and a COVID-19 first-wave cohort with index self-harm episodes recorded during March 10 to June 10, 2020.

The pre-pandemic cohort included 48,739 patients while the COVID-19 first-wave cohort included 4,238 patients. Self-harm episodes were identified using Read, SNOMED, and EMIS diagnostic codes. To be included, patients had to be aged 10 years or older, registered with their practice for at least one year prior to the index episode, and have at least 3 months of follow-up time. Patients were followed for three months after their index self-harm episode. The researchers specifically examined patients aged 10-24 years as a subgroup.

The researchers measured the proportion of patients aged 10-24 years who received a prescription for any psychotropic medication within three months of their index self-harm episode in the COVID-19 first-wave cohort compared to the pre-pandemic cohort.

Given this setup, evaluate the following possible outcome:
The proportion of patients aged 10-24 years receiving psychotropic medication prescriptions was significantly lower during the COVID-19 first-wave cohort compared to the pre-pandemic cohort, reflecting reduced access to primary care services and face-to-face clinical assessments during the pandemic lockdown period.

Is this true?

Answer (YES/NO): NO